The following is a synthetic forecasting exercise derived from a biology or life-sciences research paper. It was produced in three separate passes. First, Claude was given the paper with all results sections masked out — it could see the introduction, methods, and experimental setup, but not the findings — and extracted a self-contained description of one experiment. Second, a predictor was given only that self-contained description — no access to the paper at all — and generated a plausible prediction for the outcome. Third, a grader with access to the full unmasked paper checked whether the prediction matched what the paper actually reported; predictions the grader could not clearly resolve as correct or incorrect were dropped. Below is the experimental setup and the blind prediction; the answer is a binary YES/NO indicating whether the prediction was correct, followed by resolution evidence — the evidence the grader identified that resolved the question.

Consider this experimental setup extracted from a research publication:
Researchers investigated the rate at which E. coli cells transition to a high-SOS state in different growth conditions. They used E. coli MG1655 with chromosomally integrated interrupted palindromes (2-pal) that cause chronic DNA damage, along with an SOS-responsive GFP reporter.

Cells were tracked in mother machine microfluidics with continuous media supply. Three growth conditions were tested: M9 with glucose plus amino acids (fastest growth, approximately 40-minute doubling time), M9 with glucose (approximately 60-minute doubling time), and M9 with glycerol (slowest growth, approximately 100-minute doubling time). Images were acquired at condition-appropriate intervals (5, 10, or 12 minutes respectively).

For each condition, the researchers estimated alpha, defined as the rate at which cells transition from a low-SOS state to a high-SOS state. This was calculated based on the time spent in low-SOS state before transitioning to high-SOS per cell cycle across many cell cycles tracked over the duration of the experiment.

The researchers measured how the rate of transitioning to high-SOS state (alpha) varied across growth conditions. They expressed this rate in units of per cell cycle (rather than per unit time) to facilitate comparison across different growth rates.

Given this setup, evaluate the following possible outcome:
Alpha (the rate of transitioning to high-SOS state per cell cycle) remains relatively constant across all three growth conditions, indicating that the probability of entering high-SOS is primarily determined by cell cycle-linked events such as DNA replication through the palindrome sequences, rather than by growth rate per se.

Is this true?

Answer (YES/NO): NO